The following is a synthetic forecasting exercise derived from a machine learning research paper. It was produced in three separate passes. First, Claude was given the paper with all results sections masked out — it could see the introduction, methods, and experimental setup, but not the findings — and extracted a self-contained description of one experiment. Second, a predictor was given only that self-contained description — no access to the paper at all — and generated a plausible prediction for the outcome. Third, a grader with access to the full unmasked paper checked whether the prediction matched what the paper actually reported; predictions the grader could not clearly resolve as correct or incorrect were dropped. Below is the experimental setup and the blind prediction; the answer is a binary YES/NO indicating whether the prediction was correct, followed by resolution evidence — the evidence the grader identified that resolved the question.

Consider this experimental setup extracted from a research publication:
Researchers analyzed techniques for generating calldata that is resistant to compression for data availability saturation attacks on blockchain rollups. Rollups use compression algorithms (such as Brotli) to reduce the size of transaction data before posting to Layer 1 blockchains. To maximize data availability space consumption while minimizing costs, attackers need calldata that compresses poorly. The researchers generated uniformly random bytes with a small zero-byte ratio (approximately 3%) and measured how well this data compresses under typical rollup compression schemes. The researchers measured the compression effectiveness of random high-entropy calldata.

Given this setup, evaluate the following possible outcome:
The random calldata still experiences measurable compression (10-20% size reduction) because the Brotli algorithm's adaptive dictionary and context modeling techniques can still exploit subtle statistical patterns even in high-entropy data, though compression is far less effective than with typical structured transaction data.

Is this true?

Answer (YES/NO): NO